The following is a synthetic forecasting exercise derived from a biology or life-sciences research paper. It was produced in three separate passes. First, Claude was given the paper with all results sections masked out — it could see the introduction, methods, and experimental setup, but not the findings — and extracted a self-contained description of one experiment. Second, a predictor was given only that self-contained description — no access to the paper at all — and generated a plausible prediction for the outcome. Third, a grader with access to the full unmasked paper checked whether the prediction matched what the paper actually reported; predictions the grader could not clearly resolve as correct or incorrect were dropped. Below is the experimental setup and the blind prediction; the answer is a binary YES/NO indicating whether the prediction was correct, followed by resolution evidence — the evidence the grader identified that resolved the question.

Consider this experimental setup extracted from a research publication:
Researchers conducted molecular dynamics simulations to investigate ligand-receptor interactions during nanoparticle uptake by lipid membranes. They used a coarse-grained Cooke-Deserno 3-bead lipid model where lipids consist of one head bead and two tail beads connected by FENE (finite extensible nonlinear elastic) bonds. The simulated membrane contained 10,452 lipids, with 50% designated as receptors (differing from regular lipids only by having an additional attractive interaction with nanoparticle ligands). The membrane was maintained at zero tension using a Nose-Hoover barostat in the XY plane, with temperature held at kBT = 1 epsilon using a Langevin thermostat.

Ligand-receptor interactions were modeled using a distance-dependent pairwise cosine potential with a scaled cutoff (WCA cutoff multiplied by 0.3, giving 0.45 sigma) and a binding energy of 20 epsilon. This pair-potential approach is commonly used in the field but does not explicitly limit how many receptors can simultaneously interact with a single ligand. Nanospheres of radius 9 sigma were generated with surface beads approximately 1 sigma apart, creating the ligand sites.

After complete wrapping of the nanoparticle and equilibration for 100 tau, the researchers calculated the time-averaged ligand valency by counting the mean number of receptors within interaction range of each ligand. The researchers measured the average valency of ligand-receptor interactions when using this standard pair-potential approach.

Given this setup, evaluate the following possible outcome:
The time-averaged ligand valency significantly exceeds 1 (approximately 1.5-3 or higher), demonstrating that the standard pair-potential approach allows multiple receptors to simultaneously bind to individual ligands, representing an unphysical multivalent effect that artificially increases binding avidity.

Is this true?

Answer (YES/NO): YES